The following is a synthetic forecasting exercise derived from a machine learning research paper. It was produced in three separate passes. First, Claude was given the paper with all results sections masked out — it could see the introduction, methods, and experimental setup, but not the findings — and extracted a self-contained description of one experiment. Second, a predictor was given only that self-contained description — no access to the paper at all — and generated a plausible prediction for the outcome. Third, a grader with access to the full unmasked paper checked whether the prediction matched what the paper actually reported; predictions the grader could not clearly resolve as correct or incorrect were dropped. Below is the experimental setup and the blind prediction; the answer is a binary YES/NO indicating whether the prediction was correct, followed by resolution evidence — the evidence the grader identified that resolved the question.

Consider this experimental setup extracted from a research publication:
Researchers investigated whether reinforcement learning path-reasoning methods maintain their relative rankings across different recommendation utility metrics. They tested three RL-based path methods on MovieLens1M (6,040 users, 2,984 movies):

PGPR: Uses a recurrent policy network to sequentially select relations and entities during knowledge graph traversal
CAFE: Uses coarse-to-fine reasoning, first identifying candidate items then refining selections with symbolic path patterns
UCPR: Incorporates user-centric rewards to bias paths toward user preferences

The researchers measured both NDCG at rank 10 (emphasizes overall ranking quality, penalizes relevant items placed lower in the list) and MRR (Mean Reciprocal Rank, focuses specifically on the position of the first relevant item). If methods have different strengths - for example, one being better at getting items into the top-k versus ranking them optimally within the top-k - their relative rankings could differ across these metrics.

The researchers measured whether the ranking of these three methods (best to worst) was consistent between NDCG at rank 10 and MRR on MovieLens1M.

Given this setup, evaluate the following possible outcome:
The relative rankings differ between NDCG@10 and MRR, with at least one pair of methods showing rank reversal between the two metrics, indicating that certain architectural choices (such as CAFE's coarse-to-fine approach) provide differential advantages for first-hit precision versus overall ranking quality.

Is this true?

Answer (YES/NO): NO